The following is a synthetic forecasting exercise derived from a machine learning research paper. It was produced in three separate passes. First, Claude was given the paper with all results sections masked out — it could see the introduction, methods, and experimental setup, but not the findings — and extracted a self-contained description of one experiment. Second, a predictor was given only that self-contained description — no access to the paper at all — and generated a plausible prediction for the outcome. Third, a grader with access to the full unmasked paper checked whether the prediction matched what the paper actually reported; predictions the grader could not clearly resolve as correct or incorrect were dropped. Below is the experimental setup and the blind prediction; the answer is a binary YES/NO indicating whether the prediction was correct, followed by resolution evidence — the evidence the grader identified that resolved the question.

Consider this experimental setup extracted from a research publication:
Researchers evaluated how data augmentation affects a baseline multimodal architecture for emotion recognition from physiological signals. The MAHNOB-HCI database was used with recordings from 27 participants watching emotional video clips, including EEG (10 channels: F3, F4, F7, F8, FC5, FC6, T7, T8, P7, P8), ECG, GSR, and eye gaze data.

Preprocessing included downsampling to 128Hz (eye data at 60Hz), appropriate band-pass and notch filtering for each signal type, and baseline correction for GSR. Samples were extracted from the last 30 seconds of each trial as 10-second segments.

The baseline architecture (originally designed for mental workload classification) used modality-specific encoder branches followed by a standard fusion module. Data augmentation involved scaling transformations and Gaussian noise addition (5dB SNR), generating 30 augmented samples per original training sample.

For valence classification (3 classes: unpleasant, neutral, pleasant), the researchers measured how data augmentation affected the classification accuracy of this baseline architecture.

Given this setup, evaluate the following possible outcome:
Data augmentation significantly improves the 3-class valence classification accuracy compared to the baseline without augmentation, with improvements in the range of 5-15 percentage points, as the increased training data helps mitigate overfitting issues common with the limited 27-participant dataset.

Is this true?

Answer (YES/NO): NO